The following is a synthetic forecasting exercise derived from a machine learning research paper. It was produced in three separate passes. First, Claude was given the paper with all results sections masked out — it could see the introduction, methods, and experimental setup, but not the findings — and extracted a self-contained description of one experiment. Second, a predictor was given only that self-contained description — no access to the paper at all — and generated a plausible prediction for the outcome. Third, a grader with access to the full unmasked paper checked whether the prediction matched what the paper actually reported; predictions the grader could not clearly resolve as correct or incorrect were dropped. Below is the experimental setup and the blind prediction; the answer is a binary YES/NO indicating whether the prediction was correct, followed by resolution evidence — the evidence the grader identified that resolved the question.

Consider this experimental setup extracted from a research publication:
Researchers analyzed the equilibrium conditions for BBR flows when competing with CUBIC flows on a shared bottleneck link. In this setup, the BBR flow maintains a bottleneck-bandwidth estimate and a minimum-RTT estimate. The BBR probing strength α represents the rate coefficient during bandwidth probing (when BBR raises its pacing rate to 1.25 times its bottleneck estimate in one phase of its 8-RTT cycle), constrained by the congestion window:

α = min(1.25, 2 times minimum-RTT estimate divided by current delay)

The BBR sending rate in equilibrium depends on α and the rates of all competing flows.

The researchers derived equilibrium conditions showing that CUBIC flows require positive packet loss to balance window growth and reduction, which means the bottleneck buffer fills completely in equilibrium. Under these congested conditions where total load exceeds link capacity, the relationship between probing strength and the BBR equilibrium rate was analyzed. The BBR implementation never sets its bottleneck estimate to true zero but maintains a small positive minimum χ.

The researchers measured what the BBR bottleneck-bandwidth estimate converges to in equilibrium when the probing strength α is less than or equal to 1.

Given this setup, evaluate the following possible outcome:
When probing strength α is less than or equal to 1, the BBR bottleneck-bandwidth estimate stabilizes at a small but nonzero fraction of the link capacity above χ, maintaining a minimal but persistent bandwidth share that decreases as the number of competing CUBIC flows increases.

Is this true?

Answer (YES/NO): NO